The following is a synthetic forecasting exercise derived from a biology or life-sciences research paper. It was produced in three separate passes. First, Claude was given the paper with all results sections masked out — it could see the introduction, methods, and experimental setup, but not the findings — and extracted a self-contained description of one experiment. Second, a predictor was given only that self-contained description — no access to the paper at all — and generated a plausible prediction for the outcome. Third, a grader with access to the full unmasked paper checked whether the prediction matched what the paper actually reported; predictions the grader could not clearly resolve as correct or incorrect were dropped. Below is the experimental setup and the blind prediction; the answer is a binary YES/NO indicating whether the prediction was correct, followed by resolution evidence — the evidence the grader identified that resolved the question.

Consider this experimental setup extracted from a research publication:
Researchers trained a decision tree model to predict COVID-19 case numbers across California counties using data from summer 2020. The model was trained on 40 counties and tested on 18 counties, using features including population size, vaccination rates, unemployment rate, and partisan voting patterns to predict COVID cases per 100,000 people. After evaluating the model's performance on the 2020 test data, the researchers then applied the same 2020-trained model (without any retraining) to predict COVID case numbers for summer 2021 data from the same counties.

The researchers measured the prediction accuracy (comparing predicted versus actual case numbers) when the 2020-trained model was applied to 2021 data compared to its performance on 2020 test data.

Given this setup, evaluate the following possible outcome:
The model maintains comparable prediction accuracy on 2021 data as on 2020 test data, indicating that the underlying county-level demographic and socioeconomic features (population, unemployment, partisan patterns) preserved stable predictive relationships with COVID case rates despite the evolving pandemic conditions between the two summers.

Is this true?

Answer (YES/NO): NO